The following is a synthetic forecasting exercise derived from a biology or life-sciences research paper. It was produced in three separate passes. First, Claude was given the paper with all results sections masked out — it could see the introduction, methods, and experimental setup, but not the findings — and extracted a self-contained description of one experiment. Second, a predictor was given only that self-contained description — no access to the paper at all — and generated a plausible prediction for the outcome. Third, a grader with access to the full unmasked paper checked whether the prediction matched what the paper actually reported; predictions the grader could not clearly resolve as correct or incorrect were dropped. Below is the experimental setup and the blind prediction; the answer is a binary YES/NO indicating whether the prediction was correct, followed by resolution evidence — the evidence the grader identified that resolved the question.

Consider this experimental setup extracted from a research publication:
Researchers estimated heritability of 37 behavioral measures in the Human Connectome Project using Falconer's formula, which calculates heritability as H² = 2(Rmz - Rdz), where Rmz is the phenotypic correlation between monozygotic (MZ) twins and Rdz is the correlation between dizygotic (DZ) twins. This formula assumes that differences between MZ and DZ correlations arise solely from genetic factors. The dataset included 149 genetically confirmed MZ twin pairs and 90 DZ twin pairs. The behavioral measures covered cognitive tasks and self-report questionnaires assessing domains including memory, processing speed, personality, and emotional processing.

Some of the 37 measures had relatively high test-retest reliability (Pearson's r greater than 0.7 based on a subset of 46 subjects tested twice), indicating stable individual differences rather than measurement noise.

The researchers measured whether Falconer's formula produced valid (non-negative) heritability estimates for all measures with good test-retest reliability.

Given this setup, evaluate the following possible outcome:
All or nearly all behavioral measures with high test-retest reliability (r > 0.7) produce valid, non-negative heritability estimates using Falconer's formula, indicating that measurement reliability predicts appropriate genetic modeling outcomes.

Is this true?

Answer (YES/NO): NO